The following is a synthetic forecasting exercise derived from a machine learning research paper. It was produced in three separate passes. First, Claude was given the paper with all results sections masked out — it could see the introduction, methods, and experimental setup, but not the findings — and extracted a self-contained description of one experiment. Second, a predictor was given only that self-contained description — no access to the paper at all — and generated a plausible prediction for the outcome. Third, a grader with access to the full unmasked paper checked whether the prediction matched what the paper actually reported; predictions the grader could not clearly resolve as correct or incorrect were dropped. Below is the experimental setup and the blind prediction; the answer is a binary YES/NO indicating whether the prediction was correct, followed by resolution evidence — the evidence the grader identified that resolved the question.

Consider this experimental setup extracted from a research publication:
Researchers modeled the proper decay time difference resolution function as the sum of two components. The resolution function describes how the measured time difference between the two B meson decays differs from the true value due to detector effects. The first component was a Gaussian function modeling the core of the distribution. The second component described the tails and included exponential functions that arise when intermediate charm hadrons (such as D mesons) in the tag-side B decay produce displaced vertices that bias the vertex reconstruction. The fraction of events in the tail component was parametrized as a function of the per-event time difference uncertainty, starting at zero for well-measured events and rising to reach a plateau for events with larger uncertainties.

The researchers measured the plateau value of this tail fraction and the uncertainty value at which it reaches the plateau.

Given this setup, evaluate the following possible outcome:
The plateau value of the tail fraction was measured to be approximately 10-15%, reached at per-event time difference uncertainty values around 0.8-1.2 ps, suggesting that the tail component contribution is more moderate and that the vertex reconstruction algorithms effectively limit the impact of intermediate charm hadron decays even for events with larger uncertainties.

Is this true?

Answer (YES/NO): NO